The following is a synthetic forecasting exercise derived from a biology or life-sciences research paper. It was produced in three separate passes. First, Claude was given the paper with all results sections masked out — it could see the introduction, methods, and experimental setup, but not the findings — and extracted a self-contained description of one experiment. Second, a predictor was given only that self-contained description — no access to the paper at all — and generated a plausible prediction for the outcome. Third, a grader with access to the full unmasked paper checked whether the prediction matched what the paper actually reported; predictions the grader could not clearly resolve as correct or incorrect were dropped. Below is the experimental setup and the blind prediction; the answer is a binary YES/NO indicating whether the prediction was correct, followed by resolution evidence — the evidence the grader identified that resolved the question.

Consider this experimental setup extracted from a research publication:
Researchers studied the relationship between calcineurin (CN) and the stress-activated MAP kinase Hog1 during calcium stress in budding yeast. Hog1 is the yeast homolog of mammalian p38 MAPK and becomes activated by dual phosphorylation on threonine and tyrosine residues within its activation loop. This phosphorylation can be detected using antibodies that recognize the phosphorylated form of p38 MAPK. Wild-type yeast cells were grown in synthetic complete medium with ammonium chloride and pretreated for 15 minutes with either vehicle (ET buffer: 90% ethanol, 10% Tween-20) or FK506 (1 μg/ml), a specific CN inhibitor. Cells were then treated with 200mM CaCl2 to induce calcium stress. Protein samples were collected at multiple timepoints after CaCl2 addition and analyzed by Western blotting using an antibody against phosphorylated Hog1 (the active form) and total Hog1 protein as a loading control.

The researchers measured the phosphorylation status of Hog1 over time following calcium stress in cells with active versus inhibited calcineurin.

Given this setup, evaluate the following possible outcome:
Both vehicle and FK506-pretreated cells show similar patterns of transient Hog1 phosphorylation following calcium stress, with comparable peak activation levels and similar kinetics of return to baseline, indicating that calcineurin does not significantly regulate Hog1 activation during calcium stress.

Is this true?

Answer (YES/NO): NO